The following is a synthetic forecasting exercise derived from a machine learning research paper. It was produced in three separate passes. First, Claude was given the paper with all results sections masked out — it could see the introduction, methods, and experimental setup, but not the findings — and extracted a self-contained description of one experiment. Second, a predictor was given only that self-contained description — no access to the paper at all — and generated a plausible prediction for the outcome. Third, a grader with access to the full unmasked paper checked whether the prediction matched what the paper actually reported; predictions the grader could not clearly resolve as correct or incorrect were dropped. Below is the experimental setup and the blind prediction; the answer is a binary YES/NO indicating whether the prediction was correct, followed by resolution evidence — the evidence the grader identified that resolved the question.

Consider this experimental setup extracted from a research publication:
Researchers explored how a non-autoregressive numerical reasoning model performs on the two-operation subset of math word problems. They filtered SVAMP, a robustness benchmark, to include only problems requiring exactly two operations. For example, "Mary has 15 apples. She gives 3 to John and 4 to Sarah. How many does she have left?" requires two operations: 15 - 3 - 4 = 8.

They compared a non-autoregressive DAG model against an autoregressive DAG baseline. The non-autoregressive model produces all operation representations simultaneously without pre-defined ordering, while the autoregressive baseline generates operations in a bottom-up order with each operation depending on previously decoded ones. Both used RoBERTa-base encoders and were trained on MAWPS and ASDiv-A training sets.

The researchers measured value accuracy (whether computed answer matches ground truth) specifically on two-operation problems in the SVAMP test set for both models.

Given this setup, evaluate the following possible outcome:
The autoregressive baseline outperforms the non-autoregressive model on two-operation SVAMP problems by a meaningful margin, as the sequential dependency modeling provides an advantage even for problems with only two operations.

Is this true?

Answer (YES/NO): NO